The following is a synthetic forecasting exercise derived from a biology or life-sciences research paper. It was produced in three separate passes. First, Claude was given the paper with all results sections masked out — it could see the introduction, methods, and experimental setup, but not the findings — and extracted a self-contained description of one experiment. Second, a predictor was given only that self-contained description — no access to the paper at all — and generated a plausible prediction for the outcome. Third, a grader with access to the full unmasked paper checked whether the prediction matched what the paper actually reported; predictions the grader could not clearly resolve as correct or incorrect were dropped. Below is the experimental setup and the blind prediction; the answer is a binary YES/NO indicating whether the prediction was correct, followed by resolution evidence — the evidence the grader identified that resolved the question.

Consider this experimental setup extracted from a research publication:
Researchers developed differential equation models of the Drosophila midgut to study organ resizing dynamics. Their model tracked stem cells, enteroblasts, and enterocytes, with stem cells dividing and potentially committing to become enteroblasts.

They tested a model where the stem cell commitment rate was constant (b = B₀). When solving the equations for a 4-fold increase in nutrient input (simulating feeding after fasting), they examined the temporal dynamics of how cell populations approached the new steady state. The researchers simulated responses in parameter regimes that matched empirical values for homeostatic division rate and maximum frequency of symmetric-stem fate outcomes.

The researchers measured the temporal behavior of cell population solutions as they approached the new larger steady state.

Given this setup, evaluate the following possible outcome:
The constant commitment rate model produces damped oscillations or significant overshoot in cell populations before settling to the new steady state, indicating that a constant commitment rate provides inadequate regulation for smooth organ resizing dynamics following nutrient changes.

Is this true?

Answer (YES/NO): YES